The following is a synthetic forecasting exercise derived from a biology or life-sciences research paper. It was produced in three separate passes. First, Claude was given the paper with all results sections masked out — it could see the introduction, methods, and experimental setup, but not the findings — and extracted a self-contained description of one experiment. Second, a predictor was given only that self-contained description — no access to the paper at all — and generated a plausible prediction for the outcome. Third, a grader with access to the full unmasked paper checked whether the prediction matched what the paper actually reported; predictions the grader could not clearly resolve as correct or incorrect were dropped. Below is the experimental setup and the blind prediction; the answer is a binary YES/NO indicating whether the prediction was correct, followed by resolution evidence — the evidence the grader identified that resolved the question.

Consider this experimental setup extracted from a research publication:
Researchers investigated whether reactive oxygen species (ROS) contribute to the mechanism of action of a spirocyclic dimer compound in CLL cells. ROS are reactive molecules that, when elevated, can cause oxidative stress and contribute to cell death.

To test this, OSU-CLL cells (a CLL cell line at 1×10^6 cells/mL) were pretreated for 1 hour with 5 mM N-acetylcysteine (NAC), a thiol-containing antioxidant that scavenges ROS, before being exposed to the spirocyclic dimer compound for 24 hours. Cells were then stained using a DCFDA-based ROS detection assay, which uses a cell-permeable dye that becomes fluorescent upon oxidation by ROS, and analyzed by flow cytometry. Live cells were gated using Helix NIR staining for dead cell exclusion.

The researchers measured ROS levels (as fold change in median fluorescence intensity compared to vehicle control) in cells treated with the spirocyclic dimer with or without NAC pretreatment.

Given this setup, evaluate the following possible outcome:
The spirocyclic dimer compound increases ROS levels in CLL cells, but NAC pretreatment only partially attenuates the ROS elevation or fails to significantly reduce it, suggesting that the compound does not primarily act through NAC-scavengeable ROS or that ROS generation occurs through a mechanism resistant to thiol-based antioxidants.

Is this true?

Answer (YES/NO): NO